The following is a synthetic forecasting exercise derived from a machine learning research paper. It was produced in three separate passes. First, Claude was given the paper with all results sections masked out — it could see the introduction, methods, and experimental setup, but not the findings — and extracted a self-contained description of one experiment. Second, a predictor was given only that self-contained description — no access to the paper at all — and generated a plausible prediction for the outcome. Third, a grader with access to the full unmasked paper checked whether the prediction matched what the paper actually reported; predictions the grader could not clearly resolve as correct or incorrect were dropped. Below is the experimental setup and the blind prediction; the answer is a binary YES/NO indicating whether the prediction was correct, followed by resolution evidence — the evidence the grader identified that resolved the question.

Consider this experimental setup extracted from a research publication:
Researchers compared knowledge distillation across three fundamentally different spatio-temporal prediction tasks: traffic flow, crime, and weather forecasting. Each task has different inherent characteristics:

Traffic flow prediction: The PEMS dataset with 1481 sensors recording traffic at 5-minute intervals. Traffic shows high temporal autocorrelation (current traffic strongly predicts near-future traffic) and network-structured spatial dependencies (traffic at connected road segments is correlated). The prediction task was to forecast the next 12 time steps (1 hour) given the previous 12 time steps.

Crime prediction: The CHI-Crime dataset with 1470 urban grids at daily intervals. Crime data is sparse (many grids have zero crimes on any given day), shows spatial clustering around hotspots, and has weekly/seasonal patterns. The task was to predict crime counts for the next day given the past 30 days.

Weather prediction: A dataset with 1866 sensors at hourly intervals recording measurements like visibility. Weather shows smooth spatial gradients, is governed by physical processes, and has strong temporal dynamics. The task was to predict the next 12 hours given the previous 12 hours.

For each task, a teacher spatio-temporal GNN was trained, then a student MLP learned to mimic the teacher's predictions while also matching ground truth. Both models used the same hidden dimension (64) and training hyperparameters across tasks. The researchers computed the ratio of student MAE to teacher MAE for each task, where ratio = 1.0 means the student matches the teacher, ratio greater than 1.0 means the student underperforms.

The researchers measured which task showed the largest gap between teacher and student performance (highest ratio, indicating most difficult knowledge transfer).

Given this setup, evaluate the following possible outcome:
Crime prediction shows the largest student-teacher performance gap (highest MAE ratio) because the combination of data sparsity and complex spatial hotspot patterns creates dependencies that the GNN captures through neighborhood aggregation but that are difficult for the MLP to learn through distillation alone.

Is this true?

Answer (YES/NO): NO